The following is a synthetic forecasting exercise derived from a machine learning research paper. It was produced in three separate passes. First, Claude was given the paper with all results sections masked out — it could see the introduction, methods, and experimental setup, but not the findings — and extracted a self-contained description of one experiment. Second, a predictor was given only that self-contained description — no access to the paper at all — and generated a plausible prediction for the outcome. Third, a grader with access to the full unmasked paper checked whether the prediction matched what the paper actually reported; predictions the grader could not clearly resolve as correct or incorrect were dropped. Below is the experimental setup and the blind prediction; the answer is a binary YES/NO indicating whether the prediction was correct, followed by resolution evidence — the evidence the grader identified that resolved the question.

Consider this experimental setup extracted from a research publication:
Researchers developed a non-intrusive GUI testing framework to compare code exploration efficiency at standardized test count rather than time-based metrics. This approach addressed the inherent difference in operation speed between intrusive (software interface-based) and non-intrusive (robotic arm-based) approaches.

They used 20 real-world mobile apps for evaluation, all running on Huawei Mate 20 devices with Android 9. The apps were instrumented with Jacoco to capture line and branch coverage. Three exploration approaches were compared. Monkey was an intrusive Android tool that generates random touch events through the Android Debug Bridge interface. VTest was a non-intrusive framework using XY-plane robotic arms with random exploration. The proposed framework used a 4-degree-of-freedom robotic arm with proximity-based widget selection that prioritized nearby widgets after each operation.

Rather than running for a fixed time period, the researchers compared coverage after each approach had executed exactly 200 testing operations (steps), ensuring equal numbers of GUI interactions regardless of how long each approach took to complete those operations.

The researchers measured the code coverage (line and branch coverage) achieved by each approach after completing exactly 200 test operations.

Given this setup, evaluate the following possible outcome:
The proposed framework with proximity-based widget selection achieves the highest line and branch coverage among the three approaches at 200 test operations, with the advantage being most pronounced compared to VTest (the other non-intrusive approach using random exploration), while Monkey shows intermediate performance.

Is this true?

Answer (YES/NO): NO